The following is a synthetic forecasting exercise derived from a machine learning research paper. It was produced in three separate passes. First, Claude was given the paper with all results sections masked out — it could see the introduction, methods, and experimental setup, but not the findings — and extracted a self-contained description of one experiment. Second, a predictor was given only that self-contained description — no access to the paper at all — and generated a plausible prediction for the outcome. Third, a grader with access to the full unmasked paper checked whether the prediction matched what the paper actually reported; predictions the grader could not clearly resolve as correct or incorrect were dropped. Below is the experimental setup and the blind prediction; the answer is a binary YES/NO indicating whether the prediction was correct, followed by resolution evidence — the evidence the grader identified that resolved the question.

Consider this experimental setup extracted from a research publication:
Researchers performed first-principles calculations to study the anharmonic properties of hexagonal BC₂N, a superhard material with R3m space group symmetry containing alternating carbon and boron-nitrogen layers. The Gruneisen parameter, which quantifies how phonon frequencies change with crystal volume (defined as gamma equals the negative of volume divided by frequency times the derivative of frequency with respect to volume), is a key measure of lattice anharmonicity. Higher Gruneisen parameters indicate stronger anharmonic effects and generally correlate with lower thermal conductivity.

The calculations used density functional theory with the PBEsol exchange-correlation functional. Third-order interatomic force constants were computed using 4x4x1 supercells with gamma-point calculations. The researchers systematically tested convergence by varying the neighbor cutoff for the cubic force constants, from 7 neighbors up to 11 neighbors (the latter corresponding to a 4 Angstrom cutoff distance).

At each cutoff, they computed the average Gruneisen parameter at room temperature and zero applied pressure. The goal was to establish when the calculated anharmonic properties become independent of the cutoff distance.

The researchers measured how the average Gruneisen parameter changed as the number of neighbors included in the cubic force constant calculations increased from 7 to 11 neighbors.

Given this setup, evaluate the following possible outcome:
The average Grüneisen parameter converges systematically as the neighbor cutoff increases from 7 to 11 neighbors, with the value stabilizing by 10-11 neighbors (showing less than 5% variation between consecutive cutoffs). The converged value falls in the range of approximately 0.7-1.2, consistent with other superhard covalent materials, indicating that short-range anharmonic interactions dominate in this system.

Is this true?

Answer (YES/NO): NO